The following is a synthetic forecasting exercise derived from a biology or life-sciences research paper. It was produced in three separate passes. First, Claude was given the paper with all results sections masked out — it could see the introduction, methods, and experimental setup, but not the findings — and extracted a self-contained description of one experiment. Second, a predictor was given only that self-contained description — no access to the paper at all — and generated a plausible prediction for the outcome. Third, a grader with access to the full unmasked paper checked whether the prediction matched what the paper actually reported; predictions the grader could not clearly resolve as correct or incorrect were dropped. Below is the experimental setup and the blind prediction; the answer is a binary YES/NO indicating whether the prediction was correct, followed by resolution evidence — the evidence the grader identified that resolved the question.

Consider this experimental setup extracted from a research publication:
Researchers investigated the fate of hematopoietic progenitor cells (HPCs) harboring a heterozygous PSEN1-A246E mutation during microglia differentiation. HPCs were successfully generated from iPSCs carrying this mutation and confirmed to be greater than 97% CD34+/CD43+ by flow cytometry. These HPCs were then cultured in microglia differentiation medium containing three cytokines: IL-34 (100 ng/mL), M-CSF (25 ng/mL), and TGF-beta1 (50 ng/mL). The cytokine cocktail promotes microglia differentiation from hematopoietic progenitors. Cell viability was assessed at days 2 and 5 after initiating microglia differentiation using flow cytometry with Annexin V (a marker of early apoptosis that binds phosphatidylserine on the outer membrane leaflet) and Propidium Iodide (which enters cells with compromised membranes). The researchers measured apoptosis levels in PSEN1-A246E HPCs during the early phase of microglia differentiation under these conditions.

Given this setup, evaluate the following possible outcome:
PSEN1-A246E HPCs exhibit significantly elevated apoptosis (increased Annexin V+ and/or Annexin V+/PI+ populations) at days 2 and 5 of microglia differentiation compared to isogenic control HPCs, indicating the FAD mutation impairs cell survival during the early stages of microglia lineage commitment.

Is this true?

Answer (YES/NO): YES